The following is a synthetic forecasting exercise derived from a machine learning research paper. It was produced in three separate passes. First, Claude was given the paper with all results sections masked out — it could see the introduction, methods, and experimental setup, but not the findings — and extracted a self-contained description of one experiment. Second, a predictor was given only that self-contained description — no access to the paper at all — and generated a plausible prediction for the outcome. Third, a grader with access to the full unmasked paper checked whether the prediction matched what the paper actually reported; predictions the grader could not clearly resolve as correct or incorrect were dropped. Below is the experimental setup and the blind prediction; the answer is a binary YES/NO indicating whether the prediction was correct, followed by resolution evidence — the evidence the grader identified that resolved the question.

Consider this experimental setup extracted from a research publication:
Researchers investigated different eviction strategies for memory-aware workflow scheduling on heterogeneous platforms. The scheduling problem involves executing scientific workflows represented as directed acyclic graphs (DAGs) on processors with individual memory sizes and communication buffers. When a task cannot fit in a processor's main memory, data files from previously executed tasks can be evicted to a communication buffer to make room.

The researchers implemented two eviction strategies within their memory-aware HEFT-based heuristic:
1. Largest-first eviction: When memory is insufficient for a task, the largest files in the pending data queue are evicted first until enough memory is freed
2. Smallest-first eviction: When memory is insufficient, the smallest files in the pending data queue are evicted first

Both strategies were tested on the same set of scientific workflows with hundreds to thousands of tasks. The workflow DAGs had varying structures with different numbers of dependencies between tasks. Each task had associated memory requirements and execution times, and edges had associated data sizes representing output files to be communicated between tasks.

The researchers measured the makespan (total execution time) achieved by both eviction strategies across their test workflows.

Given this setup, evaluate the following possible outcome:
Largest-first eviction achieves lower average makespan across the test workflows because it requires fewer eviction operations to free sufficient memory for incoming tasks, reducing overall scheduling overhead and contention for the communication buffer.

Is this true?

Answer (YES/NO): NO